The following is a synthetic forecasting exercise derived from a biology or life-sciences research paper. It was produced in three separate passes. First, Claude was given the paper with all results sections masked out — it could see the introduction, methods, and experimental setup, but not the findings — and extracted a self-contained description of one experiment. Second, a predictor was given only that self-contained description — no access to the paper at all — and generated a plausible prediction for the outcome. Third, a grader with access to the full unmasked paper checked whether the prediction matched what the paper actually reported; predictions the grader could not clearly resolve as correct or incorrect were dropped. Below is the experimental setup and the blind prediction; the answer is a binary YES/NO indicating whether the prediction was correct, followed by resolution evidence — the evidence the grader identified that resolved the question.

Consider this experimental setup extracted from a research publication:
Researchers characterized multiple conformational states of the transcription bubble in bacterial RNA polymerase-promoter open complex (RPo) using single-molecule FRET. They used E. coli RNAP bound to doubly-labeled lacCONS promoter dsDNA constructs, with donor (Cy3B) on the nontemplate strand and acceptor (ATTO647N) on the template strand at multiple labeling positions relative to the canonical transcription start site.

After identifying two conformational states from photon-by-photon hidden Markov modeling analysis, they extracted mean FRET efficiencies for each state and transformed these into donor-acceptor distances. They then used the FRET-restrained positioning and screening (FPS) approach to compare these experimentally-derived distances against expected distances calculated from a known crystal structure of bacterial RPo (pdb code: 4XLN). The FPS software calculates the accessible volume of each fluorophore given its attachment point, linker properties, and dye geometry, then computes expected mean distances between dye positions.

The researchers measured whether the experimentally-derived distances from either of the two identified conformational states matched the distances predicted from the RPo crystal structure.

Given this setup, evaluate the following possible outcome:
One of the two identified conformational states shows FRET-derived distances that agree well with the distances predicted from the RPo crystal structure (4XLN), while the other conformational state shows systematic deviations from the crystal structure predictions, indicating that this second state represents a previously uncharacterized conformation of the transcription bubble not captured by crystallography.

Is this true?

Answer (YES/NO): YES